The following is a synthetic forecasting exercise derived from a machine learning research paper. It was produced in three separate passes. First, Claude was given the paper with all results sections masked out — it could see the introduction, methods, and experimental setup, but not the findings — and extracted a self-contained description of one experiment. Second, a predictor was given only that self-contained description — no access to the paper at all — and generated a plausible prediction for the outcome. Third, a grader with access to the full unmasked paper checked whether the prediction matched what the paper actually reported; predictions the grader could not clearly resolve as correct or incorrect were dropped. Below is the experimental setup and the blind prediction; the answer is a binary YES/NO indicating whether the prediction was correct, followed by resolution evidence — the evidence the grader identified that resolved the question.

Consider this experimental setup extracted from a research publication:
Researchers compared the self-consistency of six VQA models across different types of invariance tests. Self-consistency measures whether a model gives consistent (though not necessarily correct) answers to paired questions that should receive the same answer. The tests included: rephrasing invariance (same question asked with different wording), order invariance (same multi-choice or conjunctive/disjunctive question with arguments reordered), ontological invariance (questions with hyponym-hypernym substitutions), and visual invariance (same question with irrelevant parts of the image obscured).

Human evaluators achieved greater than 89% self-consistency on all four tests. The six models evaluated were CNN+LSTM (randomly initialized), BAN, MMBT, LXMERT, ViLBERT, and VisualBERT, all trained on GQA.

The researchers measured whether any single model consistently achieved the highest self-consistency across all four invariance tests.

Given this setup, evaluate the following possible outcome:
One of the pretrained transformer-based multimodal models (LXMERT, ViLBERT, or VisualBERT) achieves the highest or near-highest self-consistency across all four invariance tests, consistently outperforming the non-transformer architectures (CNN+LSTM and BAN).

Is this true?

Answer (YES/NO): NO